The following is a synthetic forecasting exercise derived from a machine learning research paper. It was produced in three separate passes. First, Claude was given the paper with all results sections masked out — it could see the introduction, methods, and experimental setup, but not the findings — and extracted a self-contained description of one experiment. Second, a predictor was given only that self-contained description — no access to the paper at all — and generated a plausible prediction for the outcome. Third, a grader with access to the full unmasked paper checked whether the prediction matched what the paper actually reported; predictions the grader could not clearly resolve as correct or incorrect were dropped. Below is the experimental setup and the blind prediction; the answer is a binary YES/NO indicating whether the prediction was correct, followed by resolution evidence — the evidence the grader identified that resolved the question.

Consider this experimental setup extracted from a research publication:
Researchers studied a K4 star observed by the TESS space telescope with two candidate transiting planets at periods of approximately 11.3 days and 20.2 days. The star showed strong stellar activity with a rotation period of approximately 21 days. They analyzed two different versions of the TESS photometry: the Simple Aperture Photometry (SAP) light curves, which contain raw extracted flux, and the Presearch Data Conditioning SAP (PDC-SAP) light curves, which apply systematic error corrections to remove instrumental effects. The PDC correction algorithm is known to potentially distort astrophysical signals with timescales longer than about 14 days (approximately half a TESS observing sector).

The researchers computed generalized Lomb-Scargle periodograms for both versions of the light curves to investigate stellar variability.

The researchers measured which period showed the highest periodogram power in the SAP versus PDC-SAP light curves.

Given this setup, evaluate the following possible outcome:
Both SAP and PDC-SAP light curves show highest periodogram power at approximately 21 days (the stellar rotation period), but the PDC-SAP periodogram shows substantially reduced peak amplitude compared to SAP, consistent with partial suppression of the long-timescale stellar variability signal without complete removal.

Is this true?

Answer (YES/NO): NO